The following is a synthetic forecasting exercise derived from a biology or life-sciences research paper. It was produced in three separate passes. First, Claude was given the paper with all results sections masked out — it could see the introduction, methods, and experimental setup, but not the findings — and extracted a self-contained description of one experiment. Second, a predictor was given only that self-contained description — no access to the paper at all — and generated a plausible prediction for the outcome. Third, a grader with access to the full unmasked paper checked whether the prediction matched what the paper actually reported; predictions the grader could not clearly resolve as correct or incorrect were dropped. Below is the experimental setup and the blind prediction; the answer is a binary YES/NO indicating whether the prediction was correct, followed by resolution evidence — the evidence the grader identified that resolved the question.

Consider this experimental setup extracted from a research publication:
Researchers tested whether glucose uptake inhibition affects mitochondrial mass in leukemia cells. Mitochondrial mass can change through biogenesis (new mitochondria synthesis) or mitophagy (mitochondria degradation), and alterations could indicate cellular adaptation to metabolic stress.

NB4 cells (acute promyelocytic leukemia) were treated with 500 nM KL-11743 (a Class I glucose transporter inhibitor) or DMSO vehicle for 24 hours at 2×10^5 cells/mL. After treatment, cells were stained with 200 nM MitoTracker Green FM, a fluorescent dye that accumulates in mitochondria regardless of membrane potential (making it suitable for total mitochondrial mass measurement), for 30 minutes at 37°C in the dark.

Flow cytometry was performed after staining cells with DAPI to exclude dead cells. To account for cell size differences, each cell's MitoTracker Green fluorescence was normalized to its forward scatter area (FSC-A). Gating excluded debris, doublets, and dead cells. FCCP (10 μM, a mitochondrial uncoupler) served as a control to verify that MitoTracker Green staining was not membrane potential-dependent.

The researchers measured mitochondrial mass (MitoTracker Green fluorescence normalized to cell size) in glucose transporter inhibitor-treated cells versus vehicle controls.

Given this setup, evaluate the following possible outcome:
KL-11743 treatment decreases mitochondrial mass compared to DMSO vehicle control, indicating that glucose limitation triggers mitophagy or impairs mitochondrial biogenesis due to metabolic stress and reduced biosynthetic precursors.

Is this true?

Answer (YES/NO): NO